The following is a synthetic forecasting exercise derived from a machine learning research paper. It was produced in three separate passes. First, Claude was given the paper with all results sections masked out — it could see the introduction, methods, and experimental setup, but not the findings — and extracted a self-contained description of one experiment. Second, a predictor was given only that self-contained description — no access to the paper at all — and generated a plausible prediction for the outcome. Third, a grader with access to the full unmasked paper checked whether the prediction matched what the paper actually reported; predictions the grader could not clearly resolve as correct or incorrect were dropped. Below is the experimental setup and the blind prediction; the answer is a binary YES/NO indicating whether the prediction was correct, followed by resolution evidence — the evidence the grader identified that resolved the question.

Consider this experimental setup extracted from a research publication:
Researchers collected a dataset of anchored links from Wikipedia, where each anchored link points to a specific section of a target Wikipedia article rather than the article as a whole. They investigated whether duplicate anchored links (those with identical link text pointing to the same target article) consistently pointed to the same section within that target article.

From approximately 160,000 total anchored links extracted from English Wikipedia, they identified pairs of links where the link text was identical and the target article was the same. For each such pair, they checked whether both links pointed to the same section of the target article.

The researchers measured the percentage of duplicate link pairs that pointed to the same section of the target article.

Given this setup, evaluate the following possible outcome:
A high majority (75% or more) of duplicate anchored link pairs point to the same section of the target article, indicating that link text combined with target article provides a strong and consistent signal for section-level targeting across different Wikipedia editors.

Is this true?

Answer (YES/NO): YES